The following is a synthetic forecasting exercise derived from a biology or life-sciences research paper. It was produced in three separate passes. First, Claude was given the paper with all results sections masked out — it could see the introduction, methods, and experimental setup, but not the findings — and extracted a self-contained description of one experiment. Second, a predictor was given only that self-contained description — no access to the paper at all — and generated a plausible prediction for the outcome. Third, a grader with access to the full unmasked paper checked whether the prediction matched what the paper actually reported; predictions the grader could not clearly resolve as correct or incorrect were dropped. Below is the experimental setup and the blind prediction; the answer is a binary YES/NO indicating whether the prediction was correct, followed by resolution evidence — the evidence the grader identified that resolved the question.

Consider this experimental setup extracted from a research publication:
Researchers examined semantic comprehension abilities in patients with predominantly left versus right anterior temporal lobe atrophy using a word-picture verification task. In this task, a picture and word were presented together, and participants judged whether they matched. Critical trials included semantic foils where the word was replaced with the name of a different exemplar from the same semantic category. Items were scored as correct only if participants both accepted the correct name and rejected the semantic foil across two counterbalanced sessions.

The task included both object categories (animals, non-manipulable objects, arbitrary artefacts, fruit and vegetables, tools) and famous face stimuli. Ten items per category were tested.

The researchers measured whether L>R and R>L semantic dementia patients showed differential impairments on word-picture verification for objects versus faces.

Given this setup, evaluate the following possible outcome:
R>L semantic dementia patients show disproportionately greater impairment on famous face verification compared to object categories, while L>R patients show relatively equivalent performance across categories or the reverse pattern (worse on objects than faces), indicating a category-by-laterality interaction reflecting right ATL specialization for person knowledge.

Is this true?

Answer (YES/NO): YES